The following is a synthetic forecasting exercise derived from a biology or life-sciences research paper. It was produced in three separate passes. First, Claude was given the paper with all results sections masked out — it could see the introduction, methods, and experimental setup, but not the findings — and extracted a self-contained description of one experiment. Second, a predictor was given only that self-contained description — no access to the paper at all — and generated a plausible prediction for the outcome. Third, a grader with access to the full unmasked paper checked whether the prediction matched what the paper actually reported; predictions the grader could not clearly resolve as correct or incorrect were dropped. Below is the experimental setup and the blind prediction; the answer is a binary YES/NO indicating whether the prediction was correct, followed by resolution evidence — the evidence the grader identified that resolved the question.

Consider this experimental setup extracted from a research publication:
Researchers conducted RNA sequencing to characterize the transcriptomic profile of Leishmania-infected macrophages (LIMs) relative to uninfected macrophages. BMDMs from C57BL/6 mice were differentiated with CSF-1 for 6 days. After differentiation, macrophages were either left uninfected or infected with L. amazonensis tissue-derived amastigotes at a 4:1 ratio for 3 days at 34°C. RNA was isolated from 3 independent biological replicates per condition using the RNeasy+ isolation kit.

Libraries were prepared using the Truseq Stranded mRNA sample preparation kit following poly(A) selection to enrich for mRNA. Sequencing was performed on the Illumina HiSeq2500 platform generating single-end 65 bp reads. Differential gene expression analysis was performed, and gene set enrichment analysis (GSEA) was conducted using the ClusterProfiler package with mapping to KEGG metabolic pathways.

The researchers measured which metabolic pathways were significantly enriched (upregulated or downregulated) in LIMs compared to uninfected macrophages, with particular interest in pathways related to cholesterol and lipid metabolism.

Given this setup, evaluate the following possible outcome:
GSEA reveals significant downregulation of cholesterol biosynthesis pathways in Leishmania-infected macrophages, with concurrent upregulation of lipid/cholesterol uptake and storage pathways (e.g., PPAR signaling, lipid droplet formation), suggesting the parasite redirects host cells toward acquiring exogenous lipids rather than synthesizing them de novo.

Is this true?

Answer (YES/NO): NO